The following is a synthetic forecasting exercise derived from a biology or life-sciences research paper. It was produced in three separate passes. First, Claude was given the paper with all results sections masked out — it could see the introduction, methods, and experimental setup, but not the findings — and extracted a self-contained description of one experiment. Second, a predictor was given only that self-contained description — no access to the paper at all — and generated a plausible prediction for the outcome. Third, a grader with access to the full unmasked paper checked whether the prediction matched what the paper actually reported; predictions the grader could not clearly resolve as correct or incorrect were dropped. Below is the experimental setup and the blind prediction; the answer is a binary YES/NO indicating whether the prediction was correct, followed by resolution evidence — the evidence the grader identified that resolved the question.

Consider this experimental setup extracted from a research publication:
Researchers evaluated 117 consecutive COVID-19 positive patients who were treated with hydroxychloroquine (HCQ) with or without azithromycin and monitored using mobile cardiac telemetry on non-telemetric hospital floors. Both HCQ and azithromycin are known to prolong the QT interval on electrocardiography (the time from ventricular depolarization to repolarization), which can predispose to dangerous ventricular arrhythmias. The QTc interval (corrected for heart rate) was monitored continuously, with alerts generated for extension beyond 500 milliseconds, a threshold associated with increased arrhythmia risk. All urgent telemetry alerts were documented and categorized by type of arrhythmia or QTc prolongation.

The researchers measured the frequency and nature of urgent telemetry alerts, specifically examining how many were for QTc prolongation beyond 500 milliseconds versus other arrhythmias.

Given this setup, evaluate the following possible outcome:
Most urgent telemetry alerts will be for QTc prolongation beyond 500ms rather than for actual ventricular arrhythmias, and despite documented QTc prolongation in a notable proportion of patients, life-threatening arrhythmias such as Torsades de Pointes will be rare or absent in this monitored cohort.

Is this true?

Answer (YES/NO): NO